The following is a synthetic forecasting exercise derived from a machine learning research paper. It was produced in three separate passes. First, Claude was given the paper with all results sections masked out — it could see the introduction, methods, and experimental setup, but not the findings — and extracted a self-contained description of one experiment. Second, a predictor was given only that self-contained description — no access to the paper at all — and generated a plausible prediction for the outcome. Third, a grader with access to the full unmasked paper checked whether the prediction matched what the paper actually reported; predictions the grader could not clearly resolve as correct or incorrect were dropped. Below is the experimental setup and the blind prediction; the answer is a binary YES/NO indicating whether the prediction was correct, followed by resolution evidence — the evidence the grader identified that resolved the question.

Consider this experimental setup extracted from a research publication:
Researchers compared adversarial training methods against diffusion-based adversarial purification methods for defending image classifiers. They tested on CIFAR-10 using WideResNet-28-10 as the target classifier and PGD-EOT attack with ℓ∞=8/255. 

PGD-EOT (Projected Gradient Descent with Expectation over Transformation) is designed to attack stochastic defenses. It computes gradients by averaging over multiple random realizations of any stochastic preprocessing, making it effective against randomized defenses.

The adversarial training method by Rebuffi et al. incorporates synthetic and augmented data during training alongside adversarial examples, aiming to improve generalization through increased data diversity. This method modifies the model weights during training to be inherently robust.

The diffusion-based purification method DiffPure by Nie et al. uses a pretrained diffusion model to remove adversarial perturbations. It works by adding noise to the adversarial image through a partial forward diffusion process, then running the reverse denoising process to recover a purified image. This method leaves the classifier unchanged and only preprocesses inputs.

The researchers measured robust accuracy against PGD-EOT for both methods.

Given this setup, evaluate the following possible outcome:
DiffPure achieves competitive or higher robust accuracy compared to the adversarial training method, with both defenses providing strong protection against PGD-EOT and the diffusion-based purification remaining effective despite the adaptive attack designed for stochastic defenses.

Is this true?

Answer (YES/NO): NO